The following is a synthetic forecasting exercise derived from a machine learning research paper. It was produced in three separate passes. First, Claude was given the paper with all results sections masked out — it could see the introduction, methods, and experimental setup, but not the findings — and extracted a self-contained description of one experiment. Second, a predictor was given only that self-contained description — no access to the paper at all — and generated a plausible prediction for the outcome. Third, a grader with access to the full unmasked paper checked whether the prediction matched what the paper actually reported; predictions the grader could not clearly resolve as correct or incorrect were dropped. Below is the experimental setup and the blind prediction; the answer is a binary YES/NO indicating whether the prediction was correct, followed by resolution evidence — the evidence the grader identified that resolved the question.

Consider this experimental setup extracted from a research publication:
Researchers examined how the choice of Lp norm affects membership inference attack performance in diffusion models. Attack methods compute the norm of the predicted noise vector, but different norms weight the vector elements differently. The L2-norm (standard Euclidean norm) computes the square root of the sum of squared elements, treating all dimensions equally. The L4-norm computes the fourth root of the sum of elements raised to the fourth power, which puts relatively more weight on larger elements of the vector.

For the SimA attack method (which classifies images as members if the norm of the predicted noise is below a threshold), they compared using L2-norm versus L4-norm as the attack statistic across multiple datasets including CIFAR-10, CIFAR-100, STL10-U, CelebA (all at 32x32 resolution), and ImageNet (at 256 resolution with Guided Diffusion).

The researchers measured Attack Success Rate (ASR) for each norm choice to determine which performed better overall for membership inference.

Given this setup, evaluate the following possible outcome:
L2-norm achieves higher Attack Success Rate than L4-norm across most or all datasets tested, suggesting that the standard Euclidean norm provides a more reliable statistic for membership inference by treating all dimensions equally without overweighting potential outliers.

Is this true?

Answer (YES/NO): NO